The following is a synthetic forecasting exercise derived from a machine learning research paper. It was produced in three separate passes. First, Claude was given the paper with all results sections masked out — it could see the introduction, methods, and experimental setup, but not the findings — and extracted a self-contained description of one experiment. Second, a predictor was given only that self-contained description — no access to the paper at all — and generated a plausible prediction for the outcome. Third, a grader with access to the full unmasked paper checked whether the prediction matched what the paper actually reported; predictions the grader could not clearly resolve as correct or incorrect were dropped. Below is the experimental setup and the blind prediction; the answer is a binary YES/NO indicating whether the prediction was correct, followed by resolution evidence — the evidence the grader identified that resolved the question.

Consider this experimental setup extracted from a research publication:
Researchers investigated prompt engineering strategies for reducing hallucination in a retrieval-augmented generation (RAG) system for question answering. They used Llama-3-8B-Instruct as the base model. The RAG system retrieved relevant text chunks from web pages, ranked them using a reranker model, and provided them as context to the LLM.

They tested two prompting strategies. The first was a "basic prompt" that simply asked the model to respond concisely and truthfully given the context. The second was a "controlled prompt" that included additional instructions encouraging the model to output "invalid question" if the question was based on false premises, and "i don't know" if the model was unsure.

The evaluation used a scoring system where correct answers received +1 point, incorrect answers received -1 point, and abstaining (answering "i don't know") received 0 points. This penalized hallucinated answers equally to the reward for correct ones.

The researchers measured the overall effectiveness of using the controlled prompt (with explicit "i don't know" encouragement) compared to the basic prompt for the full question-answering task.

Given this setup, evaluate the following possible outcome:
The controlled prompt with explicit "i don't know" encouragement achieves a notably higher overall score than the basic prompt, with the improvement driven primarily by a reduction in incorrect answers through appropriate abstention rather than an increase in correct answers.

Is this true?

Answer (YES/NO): NO